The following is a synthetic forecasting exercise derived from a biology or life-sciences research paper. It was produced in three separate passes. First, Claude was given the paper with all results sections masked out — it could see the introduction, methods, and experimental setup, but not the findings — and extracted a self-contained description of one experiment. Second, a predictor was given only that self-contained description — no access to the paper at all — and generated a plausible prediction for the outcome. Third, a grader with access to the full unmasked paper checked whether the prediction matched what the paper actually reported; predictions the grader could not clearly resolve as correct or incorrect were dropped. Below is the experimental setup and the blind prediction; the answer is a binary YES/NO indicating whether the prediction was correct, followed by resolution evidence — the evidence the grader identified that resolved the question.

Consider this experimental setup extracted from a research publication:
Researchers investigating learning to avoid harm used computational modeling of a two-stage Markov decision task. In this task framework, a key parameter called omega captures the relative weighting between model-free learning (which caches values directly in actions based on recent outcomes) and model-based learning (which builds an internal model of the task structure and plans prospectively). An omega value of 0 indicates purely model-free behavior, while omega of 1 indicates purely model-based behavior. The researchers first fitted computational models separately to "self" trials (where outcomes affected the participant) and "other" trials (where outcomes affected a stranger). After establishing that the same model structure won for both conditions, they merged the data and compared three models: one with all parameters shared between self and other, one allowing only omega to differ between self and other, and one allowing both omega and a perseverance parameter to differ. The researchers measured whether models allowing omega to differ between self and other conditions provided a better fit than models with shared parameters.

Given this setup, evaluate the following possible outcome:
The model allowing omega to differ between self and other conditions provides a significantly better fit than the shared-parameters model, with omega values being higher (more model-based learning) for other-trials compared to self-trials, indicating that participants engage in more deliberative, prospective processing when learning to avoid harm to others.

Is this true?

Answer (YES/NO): NO